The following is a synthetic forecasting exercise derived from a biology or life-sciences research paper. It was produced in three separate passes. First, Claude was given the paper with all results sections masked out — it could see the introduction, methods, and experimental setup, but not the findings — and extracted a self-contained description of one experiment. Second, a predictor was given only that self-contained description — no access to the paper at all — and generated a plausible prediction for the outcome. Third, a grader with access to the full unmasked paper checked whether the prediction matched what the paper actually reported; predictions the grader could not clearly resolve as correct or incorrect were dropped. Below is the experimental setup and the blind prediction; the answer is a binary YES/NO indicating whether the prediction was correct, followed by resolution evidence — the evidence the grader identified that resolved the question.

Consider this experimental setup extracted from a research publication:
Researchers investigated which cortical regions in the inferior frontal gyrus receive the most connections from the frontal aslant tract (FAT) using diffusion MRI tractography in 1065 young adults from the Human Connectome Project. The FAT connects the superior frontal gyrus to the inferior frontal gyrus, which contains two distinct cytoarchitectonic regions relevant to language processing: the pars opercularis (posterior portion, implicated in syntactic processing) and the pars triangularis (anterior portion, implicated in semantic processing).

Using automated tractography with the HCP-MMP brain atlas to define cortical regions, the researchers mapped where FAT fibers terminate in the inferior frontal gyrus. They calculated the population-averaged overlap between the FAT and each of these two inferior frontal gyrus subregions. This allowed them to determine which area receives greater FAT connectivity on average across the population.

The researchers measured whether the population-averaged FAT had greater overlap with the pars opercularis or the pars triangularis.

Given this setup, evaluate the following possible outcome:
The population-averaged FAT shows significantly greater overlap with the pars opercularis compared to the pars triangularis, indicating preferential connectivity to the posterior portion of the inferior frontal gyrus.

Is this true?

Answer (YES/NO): YES